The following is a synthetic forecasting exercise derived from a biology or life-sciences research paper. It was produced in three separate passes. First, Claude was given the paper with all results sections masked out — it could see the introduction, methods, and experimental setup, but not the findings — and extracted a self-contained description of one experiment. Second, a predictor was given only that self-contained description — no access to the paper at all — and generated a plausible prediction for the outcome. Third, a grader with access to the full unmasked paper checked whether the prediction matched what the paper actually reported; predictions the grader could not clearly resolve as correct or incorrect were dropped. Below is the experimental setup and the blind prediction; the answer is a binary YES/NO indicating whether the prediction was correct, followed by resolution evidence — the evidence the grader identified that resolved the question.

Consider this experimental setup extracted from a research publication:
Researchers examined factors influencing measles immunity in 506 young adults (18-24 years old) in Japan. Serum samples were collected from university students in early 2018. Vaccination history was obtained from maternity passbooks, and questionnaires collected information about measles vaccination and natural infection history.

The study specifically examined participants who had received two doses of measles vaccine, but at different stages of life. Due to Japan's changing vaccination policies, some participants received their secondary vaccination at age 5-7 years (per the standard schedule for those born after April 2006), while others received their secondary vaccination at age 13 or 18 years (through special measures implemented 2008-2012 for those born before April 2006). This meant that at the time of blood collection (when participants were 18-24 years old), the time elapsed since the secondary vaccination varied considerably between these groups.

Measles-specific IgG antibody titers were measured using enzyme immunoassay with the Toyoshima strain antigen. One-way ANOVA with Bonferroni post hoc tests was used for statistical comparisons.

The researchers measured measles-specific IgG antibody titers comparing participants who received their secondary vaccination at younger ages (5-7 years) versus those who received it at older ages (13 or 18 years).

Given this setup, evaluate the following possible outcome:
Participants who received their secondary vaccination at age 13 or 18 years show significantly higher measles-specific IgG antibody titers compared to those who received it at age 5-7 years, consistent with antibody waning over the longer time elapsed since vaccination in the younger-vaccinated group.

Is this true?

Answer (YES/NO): YES